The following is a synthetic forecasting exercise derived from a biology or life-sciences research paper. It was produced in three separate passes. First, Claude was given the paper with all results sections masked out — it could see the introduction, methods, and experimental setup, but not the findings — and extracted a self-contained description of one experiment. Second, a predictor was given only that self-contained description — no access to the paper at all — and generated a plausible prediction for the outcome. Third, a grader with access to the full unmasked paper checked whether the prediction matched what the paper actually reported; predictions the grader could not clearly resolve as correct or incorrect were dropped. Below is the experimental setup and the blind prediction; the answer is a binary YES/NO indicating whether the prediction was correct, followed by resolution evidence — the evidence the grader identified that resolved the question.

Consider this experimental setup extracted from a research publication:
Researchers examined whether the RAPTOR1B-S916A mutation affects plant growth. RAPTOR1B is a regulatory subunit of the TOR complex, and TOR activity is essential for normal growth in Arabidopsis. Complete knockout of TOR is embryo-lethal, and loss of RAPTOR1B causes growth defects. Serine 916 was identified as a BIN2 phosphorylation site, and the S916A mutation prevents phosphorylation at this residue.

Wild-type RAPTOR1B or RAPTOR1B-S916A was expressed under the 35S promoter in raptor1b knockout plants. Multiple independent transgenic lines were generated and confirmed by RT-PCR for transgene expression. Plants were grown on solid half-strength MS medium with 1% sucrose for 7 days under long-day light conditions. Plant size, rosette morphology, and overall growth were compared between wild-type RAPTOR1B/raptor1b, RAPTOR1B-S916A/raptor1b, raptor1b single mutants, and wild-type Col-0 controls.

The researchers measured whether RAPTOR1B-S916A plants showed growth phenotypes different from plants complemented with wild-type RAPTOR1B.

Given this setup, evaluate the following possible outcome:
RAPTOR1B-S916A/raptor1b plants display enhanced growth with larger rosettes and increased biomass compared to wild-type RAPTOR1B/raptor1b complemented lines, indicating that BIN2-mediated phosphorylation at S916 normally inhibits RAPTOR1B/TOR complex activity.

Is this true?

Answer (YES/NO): NO